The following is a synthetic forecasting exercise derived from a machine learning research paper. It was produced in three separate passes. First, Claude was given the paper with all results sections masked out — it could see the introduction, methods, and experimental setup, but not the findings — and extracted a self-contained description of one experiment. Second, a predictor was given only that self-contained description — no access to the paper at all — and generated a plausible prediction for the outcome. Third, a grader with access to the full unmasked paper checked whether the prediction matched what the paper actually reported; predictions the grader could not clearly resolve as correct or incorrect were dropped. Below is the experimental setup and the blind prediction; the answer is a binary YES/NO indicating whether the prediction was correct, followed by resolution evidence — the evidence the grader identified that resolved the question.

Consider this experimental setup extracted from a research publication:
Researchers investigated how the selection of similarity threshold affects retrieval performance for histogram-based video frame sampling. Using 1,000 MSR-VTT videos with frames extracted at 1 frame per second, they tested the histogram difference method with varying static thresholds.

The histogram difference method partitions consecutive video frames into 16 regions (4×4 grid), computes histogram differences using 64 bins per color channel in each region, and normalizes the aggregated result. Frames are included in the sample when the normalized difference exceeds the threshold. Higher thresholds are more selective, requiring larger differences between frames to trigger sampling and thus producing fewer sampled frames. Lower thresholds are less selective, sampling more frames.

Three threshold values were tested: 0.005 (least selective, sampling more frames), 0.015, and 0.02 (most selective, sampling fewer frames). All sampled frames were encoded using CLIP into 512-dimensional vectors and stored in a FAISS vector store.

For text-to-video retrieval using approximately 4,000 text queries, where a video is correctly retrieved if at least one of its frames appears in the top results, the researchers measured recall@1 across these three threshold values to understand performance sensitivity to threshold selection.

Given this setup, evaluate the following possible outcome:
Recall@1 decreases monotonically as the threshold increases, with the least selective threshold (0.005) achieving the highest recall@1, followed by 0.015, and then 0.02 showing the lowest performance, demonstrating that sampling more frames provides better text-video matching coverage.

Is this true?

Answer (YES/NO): YES